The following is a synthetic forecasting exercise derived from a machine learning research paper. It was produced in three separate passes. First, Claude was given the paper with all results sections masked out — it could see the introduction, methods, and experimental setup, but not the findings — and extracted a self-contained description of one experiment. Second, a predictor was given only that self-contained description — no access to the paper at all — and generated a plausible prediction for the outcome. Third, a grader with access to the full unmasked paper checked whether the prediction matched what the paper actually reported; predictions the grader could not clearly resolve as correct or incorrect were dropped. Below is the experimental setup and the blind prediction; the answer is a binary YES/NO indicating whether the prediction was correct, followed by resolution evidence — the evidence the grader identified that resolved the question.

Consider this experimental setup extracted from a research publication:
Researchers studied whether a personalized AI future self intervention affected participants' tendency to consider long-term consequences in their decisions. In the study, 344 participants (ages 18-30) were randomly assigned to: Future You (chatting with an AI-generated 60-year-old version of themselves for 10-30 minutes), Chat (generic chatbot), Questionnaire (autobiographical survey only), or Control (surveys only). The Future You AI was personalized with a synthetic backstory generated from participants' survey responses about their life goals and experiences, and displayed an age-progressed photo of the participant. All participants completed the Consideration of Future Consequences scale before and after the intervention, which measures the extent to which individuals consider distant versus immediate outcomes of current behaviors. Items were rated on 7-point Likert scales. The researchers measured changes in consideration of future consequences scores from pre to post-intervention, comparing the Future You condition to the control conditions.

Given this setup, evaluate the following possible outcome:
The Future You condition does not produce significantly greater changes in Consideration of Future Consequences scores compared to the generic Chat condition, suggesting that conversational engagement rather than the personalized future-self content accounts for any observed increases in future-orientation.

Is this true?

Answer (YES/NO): NO